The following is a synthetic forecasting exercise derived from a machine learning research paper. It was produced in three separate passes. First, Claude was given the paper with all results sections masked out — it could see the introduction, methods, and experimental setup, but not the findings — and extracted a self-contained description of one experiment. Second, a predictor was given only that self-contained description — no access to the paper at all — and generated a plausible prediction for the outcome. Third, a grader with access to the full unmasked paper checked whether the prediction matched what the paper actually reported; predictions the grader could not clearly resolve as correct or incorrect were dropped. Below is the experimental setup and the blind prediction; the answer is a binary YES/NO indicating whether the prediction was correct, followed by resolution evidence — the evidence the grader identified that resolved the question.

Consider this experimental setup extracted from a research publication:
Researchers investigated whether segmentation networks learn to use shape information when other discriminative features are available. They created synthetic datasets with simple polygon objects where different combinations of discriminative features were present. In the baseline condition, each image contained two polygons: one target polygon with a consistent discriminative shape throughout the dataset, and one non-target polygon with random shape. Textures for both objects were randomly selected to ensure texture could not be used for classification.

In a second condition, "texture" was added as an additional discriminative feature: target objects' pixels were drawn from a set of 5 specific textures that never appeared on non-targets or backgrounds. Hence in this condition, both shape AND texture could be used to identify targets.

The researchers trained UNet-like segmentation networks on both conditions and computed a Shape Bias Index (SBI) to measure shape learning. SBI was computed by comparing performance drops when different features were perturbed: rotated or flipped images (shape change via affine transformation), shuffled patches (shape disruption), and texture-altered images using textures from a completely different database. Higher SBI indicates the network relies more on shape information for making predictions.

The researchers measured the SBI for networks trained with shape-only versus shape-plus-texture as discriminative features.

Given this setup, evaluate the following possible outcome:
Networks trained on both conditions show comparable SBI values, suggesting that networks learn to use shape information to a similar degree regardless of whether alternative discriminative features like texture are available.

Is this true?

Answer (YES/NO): NO